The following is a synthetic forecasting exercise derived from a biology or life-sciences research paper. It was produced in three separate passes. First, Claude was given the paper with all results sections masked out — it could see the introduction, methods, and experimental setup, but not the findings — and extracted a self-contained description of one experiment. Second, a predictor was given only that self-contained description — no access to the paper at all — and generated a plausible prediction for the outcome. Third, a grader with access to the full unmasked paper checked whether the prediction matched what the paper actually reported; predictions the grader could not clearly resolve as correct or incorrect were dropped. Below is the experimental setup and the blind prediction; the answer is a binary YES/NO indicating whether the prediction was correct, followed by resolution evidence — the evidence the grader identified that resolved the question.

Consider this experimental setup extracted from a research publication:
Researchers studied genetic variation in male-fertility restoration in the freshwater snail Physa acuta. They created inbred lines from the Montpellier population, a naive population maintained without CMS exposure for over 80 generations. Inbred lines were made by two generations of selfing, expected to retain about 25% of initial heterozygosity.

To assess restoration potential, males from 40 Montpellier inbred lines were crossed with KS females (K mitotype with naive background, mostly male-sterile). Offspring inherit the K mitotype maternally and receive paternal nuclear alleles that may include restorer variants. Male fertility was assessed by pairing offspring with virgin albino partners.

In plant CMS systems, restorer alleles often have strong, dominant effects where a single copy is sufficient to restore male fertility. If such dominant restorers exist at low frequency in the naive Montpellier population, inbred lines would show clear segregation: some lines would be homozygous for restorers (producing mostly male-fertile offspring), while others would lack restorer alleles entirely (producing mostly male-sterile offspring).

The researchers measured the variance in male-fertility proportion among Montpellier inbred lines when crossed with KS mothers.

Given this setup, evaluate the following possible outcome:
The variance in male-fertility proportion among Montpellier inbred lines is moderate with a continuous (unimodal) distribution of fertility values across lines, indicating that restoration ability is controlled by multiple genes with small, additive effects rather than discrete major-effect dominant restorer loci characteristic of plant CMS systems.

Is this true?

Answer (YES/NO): NO